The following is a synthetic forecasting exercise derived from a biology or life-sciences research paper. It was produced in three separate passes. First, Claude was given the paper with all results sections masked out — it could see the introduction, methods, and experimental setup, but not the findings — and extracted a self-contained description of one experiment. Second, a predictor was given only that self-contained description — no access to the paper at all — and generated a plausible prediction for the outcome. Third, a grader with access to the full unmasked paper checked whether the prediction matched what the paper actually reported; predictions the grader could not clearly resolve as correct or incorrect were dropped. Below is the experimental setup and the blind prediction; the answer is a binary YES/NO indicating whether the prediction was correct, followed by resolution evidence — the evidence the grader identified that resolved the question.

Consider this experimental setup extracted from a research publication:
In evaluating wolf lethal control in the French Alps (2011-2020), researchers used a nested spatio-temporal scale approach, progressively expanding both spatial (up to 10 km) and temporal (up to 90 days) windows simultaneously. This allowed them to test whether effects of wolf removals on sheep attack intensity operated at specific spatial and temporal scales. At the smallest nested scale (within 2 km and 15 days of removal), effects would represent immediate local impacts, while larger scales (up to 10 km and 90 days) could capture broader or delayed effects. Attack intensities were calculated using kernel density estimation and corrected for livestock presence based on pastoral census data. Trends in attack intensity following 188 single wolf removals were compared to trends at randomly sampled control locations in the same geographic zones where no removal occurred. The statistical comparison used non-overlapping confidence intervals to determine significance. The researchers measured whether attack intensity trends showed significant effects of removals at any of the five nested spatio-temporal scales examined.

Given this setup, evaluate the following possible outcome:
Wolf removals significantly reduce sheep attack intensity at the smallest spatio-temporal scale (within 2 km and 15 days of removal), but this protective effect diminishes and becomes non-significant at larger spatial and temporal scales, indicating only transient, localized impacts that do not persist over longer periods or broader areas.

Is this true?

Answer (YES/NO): NO